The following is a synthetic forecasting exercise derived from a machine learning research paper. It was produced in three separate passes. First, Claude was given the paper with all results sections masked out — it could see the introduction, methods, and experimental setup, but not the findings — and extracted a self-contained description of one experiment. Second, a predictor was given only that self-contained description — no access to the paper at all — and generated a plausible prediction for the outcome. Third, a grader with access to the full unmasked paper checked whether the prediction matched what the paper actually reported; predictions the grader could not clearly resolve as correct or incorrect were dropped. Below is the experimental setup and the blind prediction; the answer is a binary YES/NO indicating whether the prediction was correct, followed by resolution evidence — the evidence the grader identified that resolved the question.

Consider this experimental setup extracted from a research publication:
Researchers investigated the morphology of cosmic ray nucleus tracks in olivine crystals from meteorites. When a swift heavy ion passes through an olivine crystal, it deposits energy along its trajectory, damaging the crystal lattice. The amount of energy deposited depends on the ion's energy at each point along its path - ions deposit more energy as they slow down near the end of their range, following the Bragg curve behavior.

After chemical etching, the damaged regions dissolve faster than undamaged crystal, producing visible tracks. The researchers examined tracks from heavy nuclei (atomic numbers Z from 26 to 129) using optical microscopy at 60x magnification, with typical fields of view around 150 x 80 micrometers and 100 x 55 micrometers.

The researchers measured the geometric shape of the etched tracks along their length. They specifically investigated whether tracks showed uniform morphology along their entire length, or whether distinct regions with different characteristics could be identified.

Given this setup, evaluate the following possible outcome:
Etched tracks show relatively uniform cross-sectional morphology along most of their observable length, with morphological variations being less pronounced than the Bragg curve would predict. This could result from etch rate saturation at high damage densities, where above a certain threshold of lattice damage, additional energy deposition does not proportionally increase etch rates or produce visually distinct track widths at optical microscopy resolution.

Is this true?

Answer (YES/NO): NO